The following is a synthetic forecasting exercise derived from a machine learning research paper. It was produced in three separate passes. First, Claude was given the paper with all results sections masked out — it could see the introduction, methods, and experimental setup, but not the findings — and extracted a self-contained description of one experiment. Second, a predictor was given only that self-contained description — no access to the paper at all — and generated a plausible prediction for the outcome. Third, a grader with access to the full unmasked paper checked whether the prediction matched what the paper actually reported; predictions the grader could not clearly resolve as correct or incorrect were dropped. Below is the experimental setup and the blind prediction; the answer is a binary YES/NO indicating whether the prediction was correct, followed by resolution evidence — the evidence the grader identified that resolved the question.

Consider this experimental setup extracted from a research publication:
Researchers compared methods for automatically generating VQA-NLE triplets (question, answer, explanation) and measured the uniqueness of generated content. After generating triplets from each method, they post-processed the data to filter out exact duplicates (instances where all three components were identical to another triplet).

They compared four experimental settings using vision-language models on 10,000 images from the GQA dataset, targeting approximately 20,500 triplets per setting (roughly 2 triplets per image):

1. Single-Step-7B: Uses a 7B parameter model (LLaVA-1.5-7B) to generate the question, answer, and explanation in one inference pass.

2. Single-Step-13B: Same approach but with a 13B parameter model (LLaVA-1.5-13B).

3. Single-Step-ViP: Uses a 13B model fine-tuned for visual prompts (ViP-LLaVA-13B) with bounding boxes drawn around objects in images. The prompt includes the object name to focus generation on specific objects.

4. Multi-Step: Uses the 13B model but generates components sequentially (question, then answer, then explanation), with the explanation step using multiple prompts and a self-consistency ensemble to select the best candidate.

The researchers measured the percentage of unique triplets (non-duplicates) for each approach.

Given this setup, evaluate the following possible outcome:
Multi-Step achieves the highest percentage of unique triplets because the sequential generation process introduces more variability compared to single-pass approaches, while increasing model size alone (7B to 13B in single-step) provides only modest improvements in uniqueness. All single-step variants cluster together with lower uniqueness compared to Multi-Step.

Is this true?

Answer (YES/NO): NO